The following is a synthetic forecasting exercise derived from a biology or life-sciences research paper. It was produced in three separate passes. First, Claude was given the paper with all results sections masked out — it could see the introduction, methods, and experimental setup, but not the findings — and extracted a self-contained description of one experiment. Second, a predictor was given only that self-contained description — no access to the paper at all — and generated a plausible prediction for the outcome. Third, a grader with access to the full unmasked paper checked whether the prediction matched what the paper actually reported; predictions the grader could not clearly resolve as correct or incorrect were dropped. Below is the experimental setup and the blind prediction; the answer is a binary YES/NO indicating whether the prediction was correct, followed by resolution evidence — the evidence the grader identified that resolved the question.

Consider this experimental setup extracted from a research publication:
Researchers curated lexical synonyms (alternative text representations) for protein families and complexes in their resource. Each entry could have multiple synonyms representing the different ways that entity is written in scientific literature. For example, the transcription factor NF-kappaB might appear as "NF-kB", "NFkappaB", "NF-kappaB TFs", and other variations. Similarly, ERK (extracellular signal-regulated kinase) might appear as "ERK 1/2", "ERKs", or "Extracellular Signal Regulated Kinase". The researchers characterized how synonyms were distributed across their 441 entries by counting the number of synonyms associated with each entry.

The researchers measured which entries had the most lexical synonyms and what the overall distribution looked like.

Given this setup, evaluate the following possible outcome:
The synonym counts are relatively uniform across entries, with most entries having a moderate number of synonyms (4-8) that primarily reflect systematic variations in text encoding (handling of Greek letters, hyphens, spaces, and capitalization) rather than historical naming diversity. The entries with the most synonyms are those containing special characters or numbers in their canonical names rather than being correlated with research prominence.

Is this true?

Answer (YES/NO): NO